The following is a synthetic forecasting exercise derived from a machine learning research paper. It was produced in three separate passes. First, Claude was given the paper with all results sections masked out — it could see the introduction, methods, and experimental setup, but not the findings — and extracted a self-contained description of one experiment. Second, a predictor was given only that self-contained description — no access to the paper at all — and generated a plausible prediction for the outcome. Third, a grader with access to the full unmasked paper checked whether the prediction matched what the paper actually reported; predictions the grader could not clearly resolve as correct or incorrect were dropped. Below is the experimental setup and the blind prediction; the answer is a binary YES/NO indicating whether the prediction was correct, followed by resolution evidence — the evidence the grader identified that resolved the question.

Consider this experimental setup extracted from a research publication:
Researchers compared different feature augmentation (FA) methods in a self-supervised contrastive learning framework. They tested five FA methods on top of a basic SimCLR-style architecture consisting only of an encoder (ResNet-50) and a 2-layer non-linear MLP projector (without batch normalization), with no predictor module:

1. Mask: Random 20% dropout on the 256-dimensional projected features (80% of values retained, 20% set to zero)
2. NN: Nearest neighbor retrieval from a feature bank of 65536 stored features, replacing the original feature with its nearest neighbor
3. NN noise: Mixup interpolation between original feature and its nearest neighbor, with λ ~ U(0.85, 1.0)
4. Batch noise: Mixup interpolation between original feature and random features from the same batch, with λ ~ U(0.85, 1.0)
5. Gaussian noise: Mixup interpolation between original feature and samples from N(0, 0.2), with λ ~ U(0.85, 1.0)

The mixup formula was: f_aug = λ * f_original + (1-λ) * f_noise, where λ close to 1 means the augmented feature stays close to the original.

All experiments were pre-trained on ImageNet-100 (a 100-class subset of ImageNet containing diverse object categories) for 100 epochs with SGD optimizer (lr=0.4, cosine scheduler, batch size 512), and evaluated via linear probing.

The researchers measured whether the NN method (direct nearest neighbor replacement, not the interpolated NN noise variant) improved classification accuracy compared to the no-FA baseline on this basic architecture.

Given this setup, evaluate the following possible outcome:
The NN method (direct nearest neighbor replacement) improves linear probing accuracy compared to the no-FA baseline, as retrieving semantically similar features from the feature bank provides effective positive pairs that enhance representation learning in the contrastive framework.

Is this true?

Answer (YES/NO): NO